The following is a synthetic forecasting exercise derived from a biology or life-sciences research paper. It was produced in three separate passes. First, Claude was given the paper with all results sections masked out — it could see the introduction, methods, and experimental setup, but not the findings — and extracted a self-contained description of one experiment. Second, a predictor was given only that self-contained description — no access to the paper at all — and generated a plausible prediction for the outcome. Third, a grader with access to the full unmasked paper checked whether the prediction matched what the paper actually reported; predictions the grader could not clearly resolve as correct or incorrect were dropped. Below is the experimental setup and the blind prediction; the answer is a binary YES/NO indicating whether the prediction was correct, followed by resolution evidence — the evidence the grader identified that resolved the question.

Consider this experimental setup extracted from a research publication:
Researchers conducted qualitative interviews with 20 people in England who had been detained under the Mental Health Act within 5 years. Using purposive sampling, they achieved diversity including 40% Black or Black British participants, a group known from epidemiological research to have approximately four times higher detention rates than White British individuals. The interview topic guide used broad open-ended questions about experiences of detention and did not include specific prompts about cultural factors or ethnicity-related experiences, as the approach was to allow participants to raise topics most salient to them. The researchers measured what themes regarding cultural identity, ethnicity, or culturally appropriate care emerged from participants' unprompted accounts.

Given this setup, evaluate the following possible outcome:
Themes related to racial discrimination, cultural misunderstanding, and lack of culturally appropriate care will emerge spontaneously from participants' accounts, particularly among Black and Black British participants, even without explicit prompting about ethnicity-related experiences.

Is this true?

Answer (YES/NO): NO